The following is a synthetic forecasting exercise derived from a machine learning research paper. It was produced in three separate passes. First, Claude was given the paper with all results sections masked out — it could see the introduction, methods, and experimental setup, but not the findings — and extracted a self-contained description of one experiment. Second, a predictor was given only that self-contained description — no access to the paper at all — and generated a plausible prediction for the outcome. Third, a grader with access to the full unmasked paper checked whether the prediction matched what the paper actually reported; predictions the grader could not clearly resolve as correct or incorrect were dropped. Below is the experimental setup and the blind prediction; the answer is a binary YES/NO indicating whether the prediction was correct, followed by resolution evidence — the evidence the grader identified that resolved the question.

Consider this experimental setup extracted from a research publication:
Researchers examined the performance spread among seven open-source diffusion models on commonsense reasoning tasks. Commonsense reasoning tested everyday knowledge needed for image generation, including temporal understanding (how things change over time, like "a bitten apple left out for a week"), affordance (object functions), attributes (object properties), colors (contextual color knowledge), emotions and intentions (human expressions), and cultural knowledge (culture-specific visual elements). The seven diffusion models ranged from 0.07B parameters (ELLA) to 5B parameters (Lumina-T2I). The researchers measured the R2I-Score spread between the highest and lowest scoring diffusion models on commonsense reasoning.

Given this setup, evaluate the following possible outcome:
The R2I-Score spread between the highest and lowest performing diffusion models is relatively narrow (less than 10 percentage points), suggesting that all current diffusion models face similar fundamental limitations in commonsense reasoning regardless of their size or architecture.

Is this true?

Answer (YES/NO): NO